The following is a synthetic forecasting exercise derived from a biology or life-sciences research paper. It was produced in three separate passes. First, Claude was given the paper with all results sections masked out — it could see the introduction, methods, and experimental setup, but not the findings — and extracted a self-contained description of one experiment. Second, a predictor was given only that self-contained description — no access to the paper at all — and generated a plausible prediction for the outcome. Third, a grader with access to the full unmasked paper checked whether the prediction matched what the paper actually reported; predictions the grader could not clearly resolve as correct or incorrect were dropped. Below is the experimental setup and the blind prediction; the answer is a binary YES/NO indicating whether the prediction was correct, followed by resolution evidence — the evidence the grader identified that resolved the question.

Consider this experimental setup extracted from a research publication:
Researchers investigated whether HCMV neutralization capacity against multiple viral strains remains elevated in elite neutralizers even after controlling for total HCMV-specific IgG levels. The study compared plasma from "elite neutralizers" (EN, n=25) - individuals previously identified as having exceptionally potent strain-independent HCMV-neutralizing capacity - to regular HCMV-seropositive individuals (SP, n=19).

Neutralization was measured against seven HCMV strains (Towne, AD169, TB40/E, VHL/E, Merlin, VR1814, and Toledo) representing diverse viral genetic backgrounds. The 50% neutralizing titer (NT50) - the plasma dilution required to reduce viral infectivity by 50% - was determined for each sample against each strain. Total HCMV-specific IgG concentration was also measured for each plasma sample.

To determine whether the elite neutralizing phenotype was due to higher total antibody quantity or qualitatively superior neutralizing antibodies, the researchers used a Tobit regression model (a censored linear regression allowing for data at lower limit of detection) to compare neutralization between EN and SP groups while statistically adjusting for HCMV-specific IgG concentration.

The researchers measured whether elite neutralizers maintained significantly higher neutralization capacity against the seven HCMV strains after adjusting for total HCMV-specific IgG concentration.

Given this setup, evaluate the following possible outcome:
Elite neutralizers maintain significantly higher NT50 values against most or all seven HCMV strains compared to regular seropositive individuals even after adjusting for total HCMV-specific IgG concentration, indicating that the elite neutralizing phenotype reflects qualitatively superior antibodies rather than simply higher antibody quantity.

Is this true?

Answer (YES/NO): YES